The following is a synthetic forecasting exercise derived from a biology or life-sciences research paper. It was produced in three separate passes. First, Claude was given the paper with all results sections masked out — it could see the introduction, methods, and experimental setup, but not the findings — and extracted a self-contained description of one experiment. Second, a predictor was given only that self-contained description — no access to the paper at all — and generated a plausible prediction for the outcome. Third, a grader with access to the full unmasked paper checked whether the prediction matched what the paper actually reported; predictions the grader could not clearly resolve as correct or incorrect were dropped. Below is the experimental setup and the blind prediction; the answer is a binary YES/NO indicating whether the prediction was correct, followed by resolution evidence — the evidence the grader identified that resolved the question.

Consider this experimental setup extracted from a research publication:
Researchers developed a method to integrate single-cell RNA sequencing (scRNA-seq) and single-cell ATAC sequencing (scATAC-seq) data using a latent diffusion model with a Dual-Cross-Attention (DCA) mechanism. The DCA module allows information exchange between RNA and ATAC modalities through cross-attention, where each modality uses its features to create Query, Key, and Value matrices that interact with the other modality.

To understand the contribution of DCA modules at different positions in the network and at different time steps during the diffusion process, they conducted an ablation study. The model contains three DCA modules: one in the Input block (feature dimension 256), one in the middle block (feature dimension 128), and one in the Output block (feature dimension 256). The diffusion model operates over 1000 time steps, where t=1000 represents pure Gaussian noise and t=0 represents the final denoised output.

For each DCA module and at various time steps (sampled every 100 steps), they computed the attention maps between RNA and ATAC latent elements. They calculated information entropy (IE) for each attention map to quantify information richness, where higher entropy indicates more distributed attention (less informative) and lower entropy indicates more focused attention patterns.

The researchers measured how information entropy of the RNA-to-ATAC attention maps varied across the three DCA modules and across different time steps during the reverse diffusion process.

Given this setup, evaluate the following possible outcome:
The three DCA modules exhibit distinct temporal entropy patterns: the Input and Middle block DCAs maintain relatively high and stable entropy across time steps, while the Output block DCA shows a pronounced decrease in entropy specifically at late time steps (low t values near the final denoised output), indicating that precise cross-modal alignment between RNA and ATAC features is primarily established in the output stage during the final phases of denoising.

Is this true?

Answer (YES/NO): NO